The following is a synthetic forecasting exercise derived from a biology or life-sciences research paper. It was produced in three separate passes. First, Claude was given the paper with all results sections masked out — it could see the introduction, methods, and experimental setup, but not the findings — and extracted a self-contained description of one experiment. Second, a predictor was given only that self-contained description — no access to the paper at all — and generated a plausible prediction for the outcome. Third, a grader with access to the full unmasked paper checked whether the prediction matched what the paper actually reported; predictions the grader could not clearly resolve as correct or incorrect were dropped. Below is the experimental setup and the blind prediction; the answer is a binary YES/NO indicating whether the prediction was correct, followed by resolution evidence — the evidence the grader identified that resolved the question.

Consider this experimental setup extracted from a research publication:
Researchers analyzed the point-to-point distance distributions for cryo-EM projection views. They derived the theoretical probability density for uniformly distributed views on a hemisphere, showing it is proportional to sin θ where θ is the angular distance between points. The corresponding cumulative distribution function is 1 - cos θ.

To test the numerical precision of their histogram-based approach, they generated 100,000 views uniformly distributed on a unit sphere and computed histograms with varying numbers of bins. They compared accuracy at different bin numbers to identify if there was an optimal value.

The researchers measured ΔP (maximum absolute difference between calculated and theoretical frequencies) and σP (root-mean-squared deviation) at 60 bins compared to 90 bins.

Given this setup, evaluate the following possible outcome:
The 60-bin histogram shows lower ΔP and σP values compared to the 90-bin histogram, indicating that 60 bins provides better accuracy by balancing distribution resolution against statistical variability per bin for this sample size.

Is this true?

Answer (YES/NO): YES